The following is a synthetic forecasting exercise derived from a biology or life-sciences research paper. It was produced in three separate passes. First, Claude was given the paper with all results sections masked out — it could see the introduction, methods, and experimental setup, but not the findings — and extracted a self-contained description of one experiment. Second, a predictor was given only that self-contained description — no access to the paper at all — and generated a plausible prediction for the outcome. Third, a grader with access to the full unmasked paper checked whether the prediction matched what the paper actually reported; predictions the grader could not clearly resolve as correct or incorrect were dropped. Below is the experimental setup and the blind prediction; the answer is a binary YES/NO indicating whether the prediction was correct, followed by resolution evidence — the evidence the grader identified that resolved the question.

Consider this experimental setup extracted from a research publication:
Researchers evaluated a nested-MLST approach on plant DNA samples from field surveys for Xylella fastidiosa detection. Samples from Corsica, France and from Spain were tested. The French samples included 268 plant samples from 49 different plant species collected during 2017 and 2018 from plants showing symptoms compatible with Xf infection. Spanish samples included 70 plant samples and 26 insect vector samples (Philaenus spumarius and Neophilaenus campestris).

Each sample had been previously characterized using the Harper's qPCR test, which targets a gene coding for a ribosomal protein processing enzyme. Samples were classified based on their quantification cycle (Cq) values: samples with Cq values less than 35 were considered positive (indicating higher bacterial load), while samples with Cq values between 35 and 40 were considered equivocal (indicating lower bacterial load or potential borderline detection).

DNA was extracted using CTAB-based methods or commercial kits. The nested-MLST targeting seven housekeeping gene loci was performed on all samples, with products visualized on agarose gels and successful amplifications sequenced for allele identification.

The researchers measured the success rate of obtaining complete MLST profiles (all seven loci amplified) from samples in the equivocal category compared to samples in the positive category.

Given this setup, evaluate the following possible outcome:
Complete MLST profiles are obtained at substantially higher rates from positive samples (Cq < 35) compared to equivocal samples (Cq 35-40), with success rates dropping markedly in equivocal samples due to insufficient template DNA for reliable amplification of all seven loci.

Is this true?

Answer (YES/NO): YES